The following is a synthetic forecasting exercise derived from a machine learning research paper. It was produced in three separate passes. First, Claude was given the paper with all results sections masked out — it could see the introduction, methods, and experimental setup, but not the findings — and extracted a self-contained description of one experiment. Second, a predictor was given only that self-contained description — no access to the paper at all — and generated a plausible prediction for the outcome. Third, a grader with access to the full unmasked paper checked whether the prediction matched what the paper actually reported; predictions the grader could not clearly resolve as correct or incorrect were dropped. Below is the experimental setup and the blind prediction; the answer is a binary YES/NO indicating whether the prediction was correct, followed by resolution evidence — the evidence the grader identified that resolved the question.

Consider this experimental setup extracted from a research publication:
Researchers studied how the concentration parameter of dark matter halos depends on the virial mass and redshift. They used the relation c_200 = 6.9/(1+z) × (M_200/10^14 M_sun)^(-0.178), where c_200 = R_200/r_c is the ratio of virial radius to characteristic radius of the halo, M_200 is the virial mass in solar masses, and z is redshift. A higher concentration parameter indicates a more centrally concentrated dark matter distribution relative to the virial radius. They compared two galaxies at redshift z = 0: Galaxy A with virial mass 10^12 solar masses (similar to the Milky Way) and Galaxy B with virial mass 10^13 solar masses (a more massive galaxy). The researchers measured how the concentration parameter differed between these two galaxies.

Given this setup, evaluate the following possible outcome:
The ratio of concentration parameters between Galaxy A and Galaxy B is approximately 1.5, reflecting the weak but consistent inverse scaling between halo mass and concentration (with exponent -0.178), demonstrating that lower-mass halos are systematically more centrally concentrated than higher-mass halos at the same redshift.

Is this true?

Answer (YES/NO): YES